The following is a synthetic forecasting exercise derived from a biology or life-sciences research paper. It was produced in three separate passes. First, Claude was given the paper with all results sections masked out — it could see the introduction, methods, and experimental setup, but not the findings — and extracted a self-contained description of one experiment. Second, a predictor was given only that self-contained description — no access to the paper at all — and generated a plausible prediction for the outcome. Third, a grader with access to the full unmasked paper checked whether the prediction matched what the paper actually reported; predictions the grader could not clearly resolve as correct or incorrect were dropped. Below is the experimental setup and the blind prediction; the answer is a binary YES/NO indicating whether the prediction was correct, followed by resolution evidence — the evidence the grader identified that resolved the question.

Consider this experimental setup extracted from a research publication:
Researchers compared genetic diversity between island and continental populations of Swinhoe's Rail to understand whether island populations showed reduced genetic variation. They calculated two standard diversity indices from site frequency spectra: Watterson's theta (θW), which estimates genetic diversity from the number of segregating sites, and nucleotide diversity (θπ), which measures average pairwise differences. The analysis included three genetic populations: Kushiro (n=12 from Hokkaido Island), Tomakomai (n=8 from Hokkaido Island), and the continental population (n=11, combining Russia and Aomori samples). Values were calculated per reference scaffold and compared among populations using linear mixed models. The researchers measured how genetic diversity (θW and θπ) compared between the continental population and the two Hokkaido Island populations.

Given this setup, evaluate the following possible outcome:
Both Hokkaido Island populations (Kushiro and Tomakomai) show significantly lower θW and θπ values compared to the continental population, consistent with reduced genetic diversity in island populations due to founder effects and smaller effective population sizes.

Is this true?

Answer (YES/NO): NO